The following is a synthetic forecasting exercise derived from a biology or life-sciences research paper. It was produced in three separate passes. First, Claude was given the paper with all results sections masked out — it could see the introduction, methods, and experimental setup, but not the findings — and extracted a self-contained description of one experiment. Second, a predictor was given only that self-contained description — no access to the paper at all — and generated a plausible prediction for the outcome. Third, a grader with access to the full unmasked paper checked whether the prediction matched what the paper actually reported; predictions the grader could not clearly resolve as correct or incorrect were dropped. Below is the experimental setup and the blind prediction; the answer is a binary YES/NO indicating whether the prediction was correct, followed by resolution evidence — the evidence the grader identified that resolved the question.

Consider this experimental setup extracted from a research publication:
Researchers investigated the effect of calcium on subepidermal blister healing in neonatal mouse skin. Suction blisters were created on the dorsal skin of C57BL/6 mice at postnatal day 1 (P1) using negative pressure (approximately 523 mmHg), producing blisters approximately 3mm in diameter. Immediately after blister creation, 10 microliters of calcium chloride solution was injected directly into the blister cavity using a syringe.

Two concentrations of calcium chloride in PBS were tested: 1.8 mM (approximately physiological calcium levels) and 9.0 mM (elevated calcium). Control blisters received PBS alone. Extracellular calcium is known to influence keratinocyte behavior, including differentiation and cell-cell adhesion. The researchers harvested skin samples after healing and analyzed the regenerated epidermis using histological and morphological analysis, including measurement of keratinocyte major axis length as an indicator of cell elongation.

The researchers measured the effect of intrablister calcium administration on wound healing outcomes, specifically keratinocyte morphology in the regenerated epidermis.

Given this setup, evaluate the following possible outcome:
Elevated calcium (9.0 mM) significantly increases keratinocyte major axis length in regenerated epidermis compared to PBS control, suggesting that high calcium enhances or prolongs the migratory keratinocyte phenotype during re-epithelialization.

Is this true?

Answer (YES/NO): NO